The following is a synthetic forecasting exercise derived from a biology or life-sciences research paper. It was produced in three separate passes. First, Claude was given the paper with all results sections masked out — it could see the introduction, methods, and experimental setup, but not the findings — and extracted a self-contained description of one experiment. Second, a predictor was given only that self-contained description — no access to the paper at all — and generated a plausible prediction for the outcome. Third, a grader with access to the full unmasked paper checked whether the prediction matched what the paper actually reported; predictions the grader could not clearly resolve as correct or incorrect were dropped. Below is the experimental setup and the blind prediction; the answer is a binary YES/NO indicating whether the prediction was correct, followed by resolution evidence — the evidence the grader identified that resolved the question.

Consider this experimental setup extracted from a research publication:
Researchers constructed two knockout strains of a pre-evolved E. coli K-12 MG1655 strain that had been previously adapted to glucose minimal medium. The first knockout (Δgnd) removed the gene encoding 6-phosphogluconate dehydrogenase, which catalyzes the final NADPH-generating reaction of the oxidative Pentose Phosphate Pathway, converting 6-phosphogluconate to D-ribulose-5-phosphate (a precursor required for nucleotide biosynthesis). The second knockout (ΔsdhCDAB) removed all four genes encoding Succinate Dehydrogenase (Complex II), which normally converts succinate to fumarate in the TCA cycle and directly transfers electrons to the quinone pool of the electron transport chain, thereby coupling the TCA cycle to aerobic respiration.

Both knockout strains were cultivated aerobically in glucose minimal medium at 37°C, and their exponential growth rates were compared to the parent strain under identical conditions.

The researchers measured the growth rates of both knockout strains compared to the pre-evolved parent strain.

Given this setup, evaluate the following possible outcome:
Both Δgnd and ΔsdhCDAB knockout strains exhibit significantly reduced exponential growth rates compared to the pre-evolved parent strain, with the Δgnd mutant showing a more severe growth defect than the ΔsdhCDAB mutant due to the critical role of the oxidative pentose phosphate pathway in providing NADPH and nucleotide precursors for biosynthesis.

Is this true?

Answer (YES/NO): NO